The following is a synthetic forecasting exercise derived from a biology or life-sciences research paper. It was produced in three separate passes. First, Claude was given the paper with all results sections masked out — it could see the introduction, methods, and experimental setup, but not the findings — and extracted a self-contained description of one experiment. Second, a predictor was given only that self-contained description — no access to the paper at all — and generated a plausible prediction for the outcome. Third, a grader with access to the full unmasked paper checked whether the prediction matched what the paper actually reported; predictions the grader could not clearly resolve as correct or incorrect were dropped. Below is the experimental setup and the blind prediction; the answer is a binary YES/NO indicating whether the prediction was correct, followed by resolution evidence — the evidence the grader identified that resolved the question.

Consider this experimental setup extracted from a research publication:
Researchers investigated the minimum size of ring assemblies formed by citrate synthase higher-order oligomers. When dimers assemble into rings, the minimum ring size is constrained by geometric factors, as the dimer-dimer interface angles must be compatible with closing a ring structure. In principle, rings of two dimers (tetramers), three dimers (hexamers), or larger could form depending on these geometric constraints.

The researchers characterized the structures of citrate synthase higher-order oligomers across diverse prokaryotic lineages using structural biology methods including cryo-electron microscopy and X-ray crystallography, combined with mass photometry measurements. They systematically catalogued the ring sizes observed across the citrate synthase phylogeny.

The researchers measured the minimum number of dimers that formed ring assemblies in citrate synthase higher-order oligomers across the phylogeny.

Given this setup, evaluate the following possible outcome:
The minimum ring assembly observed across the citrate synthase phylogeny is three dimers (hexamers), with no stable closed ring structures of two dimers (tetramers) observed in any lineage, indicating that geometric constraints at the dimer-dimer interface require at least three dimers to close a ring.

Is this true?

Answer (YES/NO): YES